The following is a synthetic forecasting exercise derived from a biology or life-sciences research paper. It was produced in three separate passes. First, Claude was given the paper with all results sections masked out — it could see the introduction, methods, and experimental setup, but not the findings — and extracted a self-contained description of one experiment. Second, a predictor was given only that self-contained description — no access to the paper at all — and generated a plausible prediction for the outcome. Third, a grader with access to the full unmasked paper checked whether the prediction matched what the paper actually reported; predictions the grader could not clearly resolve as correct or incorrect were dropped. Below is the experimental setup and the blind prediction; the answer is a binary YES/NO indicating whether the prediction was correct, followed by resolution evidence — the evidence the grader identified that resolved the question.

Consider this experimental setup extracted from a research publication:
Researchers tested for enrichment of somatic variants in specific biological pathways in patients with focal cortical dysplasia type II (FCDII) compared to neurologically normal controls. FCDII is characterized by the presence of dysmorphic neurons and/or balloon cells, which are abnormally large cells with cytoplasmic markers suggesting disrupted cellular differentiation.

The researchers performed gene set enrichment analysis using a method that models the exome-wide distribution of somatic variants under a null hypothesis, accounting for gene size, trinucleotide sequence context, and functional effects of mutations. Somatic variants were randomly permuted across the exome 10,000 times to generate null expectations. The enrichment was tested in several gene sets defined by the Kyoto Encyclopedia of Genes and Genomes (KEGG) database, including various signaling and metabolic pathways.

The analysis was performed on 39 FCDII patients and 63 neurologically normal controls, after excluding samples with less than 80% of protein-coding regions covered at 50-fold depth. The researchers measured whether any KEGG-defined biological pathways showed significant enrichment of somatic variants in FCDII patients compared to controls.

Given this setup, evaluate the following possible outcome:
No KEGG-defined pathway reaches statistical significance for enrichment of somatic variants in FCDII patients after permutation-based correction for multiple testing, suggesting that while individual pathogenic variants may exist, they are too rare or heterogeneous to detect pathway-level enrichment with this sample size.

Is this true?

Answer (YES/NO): NO